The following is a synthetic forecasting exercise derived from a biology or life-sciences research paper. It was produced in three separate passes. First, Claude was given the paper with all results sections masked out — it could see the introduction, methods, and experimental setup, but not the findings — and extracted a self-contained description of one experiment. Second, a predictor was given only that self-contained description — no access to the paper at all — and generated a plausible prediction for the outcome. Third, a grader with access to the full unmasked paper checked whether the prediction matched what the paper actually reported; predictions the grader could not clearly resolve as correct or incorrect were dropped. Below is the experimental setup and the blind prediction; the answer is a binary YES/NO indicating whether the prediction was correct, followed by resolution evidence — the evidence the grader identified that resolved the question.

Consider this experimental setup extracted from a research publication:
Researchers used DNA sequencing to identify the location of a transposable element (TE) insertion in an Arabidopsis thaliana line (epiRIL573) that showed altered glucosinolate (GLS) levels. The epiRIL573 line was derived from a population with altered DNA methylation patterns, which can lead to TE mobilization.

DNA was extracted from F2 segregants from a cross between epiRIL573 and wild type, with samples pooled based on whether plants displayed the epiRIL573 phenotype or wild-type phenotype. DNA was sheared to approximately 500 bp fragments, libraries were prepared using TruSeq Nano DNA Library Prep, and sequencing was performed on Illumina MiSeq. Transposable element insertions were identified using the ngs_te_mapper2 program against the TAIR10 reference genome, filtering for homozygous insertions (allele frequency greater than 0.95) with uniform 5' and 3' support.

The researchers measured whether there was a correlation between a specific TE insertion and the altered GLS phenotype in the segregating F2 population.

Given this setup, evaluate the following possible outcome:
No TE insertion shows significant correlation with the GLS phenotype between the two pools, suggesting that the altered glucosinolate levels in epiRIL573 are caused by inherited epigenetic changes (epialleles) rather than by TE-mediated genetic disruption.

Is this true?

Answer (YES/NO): NO